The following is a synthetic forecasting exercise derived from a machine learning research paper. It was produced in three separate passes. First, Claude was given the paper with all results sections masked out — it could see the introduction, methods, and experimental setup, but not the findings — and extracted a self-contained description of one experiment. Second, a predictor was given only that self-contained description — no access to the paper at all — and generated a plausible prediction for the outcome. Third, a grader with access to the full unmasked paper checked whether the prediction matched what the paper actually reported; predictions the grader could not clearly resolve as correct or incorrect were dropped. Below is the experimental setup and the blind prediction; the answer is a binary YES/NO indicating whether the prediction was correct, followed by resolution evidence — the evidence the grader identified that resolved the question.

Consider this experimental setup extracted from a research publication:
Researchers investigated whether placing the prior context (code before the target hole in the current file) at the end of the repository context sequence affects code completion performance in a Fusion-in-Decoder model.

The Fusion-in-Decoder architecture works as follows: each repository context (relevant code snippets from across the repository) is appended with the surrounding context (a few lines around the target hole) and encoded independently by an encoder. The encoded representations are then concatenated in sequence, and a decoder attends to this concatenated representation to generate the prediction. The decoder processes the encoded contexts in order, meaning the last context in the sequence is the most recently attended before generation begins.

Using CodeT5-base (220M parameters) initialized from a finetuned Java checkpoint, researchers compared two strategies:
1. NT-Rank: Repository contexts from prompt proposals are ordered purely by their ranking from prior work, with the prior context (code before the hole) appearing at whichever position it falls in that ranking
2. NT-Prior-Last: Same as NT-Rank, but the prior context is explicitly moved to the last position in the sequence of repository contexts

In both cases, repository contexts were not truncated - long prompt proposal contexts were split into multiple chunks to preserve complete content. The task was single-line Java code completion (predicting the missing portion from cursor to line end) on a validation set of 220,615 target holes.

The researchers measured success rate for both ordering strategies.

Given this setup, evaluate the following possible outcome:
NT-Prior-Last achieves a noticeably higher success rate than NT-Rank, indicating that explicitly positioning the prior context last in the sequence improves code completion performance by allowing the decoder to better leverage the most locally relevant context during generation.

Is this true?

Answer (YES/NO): YES